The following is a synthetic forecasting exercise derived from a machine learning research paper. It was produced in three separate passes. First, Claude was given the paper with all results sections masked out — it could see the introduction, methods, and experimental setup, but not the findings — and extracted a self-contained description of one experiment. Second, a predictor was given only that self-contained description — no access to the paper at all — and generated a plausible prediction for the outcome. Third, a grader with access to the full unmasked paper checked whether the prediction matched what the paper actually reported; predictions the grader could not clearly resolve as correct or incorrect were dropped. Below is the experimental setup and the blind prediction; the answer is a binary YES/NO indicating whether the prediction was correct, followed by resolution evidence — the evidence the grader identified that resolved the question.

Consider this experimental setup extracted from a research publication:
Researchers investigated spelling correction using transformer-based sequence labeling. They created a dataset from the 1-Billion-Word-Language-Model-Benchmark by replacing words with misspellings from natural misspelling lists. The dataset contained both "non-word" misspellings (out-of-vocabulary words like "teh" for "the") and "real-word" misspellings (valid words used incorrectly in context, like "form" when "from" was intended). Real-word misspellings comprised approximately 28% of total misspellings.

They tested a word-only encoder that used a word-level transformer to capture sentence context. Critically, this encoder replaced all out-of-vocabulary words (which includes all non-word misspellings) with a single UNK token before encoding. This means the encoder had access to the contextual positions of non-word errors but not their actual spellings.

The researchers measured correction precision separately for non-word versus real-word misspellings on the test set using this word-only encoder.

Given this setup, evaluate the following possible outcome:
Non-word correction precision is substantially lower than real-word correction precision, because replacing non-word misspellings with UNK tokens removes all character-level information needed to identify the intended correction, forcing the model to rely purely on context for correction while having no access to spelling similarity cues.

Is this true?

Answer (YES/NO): YES